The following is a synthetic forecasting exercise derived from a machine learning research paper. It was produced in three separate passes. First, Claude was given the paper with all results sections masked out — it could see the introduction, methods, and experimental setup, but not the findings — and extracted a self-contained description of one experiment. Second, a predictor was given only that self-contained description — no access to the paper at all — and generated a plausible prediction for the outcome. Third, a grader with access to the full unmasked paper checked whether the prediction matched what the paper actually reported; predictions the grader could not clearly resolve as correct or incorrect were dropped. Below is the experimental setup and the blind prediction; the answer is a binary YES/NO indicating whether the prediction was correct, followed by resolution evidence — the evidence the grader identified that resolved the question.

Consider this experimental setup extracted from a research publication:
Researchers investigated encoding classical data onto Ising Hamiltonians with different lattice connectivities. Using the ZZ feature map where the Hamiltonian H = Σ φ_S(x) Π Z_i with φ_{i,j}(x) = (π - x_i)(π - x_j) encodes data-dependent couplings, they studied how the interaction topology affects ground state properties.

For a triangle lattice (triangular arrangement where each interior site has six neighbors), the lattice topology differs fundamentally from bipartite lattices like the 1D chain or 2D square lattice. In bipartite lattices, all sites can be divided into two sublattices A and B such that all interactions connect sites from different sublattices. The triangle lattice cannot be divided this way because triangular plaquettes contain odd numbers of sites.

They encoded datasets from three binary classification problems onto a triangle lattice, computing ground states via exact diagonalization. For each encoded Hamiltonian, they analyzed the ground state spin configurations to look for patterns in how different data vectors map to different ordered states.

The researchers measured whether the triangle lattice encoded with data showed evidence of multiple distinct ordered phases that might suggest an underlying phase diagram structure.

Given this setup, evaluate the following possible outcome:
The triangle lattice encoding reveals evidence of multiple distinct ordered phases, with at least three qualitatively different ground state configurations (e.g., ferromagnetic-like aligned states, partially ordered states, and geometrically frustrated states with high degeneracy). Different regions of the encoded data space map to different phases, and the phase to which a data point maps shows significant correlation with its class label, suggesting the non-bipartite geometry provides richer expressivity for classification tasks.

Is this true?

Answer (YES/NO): NO